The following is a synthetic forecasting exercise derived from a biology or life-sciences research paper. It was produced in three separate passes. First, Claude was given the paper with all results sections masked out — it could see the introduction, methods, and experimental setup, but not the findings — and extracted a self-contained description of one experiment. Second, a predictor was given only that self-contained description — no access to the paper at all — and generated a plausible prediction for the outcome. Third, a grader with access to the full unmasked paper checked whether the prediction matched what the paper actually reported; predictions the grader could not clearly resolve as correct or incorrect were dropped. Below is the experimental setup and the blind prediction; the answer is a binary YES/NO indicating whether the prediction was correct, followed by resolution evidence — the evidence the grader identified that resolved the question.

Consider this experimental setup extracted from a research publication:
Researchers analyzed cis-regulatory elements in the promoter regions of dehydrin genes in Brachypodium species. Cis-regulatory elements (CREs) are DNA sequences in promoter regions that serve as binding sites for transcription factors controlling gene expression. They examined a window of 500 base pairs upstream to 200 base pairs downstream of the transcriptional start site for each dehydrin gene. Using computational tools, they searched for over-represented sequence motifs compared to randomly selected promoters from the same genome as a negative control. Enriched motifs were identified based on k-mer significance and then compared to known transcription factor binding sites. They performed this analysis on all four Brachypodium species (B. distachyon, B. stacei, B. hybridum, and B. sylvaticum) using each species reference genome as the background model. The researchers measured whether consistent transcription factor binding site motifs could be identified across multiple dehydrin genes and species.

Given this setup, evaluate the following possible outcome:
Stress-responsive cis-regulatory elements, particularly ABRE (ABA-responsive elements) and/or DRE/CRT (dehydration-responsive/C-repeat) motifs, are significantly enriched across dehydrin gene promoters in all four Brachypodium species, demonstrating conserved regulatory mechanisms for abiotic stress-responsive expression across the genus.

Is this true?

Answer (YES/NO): NO